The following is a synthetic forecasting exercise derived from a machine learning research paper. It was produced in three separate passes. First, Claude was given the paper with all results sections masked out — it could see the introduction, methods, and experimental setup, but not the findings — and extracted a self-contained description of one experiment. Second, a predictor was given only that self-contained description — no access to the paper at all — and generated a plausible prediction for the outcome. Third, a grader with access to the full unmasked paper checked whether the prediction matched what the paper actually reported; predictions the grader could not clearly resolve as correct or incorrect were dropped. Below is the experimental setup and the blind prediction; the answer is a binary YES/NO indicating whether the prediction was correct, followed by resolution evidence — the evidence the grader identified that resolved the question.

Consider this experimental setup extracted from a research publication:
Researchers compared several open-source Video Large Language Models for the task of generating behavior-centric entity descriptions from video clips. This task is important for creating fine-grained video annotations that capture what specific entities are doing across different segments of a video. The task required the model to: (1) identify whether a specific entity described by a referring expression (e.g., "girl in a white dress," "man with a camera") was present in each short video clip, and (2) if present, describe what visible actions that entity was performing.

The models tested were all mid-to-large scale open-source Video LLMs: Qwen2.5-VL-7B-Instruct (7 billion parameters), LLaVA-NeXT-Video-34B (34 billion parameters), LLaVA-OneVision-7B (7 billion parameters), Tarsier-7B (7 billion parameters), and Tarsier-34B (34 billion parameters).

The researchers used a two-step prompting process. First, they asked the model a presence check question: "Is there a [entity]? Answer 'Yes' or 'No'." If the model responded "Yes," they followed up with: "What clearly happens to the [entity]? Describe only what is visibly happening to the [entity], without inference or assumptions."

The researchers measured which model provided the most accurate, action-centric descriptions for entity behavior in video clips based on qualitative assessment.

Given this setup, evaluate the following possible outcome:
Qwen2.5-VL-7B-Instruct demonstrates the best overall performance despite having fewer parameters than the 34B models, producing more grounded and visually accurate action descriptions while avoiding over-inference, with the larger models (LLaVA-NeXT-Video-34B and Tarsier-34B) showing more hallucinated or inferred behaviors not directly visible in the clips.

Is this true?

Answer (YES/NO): NO